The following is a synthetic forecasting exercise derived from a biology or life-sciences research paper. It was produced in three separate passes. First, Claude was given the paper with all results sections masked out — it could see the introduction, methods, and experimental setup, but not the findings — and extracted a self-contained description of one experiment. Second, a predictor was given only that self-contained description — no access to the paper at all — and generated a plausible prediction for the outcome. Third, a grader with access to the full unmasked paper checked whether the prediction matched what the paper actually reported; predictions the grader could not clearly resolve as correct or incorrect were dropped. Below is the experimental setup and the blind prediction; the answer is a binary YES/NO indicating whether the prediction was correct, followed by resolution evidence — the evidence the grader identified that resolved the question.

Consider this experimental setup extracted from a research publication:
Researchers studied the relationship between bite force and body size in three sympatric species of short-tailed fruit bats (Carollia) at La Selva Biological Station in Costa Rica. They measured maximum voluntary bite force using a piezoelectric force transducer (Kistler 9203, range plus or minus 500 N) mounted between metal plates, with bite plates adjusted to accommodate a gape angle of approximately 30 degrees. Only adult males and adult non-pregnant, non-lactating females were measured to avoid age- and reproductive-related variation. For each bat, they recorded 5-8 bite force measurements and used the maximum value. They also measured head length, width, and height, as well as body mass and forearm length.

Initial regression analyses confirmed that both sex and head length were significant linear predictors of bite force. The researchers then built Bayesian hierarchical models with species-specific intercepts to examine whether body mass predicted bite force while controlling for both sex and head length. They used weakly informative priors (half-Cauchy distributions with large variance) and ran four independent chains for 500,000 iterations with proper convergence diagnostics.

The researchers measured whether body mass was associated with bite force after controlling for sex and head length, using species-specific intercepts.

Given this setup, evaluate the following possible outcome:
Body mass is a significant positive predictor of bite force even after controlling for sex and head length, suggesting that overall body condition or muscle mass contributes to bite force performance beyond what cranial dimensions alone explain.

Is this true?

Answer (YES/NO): NO